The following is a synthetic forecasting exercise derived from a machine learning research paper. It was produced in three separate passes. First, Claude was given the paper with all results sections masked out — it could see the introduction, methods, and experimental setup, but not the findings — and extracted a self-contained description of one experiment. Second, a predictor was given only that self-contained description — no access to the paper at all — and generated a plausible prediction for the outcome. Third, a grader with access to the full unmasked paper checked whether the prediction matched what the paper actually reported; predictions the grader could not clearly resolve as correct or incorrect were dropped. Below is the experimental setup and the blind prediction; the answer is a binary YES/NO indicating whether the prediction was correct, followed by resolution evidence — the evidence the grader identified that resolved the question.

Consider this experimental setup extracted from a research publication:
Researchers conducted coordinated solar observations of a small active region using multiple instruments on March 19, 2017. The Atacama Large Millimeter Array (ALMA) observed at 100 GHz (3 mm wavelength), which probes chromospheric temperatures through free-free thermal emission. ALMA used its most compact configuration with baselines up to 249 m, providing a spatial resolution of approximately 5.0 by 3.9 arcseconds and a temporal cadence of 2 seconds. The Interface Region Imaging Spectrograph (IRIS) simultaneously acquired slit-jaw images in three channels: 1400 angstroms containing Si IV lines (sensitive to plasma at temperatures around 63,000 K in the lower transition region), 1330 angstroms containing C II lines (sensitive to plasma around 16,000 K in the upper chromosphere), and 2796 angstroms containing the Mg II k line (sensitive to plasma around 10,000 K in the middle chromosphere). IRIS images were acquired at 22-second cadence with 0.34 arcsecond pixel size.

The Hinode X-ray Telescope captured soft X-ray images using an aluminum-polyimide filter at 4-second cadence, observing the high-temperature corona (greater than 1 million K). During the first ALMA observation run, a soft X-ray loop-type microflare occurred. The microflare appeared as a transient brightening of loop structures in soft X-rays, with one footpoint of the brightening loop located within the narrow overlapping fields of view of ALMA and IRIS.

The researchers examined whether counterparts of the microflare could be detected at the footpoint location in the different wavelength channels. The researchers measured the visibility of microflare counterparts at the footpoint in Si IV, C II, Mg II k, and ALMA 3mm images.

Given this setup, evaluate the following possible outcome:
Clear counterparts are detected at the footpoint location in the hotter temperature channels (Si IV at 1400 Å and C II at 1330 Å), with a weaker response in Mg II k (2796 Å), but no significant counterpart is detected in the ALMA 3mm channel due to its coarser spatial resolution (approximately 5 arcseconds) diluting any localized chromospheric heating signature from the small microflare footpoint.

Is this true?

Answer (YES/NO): NO